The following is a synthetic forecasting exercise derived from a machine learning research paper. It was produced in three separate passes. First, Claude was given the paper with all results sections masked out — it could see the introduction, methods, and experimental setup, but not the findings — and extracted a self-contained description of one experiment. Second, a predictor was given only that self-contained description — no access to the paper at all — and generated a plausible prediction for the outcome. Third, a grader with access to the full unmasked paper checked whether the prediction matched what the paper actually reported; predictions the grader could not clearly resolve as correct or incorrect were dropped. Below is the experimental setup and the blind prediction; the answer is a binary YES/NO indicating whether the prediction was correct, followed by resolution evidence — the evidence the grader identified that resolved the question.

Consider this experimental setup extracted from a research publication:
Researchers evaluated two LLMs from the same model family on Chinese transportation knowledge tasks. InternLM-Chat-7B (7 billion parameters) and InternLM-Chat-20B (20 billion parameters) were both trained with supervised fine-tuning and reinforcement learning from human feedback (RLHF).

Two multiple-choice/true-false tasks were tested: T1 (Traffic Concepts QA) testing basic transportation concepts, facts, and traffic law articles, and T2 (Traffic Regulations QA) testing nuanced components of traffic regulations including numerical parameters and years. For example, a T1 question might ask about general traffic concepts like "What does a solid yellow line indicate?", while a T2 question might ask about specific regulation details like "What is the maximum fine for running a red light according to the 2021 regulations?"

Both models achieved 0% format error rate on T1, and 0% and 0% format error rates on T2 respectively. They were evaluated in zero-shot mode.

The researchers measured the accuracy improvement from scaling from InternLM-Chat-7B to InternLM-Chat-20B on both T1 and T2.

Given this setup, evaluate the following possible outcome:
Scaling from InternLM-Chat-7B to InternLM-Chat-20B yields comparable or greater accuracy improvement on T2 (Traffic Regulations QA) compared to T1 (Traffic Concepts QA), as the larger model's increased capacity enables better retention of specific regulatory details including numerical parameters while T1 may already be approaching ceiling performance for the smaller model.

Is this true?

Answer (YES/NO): YES